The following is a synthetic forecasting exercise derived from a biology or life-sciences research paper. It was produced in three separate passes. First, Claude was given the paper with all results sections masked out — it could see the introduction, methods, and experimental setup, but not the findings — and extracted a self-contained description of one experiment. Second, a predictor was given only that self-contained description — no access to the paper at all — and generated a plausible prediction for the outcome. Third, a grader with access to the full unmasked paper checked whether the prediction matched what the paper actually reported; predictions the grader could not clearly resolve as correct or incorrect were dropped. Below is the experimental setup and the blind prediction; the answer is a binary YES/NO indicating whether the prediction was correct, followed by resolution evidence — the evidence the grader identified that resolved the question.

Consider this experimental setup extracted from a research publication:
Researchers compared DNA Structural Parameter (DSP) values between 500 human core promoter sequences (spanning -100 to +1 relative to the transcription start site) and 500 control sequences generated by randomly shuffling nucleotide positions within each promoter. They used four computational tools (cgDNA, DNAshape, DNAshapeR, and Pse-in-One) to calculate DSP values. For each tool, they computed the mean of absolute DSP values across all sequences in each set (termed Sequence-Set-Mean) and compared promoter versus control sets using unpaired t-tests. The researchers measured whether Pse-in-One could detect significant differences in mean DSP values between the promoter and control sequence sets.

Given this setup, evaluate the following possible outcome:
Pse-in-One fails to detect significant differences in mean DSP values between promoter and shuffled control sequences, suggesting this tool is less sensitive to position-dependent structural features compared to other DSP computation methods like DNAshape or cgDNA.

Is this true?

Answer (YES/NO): YES